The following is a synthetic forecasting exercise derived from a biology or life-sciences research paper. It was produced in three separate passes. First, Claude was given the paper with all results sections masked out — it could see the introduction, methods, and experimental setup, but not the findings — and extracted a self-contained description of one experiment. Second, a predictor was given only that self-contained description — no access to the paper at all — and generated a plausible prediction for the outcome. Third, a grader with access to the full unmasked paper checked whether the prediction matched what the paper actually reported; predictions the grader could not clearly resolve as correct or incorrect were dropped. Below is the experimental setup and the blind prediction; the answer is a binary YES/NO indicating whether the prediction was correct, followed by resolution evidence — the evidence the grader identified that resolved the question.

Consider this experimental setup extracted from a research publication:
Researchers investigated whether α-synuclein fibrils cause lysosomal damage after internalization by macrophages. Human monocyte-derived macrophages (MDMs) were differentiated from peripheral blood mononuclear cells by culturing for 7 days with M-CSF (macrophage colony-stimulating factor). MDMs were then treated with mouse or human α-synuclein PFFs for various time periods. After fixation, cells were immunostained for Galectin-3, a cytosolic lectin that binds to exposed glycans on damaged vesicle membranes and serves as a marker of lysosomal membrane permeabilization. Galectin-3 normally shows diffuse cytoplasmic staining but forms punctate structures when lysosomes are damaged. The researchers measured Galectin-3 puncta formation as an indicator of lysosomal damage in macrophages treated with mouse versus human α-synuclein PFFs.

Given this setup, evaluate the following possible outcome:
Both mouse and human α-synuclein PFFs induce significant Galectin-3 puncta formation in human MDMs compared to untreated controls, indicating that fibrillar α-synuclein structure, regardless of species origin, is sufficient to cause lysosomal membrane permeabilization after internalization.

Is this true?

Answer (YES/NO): NO